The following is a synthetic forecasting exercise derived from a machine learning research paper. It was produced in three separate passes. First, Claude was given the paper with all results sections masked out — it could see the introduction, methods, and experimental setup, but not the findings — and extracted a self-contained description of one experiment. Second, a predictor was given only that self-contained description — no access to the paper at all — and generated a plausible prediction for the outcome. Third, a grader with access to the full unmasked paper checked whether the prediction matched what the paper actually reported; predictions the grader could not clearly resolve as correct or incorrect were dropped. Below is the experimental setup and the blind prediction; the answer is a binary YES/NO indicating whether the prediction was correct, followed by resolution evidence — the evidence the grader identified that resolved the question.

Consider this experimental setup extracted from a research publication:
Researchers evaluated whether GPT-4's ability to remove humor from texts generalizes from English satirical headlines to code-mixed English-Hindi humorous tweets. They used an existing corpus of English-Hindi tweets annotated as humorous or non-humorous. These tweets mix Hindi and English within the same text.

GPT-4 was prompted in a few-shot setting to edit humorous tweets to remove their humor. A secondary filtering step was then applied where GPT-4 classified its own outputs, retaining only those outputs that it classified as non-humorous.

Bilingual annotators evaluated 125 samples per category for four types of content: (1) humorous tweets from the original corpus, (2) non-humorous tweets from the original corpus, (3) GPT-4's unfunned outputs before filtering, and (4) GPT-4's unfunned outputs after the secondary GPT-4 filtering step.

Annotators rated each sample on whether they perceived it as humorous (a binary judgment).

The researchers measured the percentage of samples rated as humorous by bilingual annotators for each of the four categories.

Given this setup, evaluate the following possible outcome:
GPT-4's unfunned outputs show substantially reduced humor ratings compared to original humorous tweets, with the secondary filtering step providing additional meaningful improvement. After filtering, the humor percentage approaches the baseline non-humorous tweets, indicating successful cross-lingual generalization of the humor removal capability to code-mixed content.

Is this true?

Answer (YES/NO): YES